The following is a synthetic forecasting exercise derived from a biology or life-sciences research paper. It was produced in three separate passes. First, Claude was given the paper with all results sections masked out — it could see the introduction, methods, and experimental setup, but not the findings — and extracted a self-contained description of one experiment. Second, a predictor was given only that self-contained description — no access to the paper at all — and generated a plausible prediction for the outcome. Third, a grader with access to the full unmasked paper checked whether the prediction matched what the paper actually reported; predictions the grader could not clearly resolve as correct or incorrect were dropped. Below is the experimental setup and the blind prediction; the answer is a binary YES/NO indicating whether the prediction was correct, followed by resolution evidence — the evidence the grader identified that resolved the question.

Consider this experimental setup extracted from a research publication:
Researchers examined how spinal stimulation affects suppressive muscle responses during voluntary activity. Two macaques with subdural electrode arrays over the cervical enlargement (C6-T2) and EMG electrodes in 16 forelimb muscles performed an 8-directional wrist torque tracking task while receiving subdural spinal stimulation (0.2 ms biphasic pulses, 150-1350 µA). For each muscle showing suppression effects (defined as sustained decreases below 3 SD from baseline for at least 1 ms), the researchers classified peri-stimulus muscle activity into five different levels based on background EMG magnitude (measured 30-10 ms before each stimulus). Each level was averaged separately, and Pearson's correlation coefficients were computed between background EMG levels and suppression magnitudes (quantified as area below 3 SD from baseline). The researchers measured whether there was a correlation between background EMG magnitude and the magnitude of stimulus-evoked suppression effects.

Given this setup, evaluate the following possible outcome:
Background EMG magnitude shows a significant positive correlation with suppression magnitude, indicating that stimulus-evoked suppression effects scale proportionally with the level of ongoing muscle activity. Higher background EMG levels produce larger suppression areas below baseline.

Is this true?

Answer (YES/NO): YES